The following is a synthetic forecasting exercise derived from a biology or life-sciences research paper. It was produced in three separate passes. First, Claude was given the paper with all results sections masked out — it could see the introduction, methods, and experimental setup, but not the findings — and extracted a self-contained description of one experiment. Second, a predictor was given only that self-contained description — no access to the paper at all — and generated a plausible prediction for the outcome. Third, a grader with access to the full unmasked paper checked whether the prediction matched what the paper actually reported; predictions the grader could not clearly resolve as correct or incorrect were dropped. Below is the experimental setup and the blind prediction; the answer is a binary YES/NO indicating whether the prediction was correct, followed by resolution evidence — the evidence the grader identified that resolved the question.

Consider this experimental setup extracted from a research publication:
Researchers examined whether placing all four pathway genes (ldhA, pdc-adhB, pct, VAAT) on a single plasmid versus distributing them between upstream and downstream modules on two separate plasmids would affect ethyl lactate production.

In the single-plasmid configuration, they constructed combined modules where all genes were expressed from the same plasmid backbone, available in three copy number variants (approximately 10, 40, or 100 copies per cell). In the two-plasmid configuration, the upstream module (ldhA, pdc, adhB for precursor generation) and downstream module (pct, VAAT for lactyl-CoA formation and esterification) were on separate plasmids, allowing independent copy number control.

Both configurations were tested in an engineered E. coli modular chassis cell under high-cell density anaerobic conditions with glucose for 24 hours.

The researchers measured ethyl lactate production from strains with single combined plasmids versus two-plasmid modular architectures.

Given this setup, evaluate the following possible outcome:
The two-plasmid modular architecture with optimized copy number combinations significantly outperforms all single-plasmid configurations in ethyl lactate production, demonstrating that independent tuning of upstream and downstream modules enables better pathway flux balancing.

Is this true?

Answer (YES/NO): YES